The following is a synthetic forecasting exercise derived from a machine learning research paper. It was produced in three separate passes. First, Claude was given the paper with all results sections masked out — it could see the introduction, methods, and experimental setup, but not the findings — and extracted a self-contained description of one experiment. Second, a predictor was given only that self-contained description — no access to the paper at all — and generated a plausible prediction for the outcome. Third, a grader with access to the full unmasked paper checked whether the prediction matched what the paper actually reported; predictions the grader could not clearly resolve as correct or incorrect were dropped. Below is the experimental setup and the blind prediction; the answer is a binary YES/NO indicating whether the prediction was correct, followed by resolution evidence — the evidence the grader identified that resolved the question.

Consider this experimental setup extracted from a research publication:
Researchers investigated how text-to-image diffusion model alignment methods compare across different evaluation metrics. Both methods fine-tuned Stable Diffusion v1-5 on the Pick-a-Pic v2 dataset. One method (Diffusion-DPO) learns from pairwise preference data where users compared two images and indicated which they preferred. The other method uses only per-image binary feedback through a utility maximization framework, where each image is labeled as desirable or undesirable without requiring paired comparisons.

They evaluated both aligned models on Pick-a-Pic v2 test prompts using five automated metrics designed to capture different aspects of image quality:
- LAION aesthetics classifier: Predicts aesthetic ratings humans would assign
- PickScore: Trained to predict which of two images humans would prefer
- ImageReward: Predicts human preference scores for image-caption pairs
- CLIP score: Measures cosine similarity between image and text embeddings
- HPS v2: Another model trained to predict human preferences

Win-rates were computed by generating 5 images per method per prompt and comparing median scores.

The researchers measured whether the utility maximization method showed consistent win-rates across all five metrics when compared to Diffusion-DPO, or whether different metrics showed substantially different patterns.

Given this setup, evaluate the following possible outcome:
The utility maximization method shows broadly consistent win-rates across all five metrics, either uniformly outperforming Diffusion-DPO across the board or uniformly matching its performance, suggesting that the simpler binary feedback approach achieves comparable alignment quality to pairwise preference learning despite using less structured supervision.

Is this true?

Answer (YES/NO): NO